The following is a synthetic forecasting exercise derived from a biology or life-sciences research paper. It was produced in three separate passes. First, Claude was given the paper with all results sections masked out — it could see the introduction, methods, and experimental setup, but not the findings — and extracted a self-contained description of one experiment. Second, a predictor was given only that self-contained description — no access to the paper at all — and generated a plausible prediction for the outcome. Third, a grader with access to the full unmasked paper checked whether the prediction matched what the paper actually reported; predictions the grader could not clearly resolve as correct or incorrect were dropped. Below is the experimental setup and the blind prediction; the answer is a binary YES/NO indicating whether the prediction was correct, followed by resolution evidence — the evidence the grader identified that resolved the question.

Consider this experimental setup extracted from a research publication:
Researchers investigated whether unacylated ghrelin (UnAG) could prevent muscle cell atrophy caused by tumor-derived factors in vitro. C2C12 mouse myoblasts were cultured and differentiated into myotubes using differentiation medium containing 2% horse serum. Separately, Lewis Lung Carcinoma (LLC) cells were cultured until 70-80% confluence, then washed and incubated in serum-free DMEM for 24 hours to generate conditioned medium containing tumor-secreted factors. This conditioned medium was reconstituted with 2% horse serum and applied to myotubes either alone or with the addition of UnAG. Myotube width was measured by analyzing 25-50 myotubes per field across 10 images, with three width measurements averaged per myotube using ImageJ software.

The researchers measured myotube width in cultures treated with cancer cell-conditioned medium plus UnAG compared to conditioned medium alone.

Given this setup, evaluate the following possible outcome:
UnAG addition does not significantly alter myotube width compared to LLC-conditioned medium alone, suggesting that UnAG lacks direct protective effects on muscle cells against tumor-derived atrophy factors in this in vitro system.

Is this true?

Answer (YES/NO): NO